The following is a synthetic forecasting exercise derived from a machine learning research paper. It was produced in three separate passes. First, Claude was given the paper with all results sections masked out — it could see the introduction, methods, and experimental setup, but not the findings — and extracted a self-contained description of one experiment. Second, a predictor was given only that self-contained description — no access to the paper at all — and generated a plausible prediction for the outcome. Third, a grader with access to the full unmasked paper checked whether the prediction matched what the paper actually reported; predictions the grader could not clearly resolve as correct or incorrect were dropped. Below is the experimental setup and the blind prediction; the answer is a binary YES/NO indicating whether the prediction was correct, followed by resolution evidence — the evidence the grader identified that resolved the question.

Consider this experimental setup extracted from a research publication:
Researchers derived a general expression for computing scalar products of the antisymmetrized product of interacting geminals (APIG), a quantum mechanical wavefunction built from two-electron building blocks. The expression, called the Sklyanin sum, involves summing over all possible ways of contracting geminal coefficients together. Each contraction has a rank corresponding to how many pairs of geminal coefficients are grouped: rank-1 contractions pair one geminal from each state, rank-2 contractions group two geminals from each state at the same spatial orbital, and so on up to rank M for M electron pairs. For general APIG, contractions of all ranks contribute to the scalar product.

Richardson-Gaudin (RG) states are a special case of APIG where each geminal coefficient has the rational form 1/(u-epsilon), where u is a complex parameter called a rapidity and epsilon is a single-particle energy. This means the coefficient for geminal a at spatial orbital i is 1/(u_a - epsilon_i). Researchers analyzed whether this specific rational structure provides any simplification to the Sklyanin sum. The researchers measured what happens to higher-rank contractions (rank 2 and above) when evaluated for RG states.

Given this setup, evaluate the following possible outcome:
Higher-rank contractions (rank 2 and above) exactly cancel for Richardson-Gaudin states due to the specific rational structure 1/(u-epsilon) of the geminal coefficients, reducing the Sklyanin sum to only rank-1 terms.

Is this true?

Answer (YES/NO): NO